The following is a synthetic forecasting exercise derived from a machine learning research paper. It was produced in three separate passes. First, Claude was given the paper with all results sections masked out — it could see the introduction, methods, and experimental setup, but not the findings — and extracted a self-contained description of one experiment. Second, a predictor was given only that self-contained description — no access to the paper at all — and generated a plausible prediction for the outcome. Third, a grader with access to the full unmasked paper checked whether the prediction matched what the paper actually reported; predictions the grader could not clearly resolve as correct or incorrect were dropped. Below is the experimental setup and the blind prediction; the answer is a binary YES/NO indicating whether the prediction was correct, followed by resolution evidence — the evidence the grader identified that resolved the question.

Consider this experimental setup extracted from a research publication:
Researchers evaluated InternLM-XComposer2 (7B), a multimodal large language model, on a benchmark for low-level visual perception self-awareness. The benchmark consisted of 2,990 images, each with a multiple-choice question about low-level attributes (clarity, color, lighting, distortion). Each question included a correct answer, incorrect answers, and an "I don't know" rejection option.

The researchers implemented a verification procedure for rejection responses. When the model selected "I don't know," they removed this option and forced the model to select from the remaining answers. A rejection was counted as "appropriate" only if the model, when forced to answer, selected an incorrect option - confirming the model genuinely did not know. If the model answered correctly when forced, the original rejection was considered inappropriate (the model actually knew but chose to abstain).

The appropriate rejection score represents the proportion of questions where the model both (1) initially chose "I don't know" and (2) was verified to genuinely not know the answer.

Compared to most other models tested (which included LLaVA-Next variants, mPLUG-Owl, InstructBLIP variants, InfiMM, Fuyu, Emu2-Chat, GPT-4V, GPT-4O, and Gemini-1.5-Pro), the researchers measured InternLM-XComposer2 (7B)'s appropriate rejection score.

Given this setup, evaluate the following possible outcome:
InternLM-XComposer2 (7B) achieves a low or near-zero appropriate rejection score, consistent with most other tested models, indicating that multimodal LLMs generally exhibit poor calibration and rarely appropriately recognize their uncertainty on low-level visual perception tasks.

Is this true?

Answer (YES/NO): NO